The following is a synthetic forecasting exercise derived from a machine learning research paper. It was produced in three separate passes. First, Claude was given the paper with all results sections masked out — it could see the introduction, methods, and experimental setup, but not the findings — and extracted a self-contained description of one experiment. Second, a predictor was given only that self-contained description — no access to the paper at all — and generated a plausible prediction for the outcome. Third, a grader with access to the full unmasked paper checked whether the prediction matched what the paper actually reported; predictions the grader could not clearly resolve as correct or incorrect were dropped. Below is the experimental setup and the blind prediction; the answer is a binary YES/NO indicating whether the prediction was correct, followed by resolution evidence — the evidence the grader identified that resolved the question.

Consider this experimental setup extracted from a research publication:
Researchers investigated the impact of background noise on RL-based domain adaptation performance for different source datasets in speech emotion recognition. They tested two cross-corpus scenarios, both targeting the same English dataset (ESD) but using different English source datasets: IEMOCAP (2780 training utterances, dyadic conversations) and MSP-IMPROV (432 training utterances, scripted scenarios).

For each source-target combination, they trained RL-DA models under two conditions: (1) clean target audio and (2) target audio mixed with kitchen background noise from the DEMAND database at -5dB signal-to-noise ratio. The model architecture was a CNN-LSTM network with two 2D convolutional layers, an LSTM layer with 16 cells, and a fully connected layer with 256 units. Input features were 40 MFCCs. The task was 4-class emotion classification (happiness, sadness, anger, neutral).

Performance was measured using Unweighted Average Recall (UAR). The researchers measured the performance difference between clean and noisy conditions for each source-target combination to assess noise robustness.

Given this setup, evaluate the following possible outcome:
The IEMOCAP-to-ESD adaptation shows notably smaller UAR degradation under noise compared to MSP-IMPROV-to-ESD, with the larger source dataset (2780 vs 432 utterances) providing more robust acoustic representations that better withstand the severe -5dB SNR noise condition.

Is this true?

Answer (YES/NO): YES